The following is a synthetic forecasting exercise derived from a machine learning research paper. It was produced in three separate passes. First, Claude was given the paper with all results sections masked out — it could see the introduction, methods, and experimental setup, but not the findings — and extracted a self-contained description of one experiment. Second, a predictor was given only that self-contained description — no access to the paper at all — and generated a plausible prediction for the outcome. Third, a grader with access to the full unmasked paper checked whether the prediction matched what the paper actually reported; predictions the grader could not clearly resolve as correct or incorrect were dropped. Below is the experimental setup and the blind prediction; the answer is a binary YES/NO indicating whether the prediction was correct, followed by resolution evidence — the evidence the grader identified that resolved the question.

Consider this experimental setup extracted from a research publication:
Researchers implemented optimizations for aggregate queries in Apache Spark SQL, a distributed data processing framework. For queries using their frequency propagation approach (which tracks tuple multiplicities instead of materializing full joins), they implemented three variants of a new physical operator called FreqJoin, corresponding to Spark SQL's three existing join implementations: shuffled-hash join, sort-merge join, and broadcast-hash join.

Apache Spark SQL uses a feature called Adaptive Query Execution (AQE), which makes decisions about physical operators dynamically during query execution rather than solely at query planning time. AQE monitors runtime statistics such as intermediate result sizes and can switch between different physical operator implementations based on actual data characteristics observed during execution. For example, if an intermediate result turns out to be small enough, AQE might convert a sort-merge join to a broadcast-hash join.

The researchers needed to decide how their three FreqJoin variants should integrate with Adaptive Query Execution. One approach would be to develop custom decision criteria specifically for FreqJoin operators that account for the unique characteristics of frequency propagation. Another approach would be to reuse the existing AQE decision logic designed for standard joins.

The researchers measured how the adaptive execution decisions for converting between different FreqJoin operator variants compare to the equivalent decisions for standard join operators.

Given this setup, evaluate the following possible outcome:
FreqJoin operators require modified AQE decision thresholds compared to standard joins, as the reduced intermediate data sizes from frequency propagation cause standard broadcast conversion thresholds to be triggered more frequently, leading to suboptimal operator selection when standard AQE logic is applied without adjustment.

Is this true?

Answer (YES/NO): NO